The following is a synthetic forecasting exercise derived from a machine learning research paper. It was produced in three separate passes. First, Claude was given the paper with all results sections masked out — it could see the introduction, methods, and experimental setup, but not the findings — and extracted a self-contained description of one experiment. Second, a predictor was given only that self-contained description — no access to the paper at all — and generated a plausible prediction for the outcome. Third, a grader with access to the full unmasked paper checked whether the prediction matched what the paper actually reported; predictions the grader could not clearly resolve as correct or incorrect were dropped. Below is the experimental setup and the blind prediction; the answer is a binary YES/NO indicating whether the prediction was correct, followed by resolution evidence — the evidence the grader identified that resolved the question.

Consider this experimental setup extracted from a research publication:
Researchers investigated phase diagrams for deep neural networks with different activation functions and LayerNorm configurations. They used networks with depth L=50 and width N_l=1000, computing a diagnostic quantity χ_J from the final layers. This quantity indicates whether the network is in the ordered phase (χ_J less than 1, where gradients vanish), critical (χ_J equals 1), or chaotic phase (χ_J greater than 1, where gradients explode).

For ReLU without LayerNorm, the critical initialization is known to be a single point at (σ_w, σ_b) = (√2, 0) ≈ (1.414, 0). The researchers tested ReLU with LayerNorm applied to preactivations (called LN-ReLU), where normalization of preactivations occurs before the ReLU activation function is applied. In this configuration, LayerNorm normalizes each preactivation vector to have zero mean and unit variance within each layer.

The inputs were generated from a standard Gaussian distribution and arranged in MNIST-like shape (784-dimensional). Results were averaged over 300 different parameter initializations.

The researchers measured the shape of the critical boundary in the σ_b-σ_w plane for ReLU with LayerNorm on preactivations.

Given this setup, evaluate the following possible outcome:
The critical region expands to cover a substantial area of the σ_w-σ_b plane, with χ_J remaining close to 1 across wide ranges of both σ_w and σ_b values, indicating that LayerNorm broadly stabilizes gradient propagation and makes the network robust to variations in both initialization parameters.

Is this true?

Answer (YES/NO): NO